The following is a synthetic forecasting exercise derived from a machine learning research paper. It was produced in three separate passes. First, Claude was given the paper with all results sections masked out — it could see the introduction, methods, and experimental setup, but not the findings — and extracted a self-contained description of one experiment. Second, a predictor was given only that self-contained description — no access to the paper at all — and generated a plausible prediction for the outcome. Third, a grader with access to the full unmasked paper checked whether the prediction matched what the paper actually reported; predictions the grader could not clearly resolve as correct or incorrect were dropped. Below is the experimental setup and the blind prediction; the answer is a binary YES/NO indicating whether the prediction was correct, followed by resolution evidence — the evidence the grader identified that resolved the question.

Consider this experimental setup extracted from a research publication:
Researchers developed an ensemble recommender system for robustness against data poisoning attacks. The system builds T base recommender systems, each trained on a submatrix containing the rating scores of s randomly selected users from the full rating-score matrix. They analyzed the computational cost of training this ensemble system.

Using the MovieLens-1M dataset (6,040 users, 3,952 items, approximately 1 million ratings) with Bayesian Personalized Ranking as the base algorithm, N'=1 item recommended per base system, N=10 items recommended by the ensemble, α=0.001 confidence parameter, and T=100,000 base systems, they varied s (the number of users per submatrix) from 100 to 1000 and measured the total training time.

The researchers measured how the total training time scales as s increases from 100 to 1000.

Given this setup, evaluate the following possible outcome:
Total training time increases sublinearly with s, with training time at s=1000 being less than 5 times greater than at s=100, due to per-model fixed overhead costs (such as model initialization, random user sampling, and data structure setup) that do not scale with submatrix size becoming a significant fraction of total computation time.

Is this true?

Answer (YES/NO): NO